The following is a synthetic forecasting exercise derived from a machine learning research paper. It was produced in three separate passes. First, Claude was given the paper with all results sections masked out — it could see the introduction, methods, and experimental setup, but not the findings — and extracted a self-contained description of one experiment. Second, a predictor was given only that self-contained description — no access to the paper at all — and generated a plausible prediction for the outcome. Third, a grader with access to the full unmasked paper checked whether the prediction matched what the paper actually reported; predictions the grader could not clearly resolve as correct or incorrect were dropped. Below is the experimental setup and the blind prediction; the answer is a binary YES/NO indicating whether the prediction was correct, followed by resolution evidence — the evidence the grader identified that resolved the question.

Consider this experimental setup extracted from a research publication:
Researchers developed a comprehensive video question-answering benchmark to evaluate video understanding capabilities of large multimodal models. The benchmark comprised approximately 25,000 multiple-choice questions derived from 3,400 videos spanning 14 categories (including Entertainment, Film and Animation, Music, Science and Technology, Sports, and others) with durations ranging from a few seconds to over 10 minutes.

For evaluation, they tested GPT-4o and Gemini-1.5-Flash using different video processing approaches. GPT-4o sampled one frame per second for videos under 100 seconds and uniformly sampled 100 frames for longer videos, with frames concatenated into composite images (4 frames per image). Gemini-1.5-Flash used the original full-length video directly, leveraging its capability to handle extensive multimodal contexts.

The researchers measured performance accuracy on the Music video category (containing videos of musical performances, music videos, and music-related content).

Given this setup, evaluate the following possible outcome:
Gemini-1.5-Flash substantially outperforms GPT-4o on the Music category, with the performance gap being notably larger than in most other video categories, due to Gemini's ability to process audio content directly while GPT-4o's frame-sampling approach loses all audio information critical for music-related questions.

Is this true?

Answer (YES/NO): YES